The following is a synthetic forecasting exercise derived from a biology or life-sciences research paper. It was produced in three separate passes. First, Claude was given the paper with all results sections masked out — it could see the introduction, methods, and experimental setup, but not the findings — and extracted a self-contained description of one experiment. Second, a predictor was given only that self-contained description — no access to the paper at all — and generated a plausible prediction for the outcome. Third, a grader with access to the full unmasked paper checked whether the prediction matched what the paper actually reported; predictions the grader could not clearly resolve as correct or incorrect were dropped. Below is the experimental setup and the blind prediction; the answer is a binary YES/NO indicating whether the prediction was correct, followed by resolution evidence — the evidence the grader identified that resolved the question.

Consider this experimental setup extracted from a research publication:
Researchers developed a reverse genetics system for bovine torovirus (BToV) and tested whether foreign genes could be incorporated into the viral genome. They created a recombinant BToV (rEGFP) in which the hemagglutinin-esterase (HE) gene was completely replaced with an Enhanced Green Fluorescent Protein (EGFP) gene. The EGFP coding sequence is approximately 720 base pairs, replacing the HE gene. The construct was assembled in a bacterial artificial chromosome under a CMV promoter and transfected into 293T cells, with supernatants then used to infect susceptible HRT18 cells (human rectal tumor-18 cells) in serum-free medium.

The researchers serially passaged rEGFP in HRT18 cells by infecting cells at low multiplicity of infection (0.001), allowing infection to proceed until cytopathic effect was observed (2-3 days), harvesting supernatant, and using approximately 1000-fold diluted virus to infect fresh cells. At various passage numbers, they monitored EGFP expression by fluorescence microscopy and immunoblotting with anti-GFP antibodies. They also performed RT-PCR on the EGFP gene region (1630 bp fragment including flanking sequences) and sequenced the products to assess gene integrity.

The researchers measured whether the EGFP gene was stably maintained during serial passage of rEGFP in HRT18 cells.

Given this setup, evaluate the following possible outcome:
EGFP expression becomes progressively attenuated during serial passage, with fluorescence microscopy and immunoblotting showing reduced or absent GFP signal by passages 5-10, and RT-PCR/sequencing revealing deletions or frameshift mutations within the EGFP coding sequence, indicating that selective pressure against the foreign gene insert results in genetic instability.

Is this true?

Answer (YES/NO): NO